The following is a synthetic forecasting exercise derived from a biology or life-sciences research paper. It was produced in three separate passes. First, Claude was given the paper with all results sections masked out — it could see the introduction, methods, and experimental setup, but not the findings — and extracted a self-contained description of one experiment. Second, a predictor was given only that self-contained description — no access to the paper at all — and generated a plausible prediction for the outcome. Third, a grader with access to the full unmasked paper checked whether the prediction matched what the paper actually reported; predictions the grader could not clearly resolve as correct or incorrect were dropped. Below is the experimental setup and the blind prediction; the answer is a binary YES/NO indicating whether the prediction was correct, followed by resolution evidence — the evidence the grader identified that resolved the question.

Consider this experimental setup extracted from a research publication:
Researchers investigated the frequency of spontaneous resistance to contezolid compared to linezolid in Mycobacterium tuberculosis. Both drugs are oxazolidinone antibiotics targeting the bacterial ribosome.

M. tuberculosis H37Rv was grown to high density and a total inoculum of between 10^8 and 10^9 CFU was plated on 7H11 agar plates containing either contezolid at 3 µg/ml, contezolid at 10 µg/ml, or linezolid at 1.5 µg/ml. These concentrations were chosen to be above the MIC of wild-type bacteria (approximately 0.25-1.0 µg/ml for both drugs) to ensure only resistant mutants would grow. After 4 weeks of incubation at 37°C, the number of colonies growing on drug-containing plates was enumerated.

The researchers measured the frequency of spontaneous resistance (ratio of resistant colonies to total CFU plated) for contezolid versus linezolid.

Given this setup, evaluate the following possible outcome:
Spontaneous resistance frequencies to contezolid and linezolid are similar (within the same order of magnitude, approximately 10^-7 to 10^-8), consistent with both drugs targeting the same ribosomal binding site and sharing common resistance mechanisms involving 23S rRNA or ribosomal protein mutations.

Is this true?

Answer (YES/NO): NO